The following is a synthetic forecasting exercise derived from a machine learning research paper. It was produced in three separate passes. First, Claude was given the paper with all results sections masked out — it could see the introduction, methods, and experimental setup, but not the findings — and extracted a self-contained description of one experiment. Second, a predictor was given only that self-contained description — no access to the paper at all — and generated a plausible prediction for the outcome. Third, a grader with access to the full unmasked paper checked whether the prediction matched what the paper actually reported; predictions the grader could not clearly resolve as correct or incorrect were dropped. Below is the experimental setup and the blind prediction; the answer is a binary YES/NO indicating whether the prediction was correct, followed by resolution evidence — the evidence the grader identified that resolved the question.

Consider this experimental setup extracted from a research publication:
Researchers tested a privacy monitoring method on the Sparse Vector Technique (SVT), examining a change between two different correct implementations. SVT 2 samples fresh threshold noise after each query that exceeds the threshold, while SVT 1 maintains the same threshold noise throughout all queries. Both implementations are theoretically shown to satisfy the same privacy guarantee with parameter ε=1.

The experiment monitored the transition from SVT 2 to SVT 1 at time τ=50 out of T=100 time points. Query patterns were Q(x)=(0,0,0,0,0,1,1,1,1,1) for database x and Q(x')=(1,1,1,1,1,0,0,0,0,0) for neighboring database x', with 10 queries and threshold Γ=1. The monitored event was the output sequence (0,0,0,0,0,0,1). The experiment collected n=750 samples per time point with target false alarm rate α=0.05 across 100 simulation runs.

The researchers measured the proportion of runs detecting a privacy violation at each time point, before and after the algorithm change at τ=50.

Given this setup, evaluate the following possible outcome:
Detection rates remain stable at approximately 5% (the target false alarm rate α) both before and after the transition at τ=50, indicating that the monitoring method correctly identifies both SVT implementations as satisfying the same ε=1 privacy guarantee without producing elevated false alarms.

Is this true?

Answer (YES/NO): YES